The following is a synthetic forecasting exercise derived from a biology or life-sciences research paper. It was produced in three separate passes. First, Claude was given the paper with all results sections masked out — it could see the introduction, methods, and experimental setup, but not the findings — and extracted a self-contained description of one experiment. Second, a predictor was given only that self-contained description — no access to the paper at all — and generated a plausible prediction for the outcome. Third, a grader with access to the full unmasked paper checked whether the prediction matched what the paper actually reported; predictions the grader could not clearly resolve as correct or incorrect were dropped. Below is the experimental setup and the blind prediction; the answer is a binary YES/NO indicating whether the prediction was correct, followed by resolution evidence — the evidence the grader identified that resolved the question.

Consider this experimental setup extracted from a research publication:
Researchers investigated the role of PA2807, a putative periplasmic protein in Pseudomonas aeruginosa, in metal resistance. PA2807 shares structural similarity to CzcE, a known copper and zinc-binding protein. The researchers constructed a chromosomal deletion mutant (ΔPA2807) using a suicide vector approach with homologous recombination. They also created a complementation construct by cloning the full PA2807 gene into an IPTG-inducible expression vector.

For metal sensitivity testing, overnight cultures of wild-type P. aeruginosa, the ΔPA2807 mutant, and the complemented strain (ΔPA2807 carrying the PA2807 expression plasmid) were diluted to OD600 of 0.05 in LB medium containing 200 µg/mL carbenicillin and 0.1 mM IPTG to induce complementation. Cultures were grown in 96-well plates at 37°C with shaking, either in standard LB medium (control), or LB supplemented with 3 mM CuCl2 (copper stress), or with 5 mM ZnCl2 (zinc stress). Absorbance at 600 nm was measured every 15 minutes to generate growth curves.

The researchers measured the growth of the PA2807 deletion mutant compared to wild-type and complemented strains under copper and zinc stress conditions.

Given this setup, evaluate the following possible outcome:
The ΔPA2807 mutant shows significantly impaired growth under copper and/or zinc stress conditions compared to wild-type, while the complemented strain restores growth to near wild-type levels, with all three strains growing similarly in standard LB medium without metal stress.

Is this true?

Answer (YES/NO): YES